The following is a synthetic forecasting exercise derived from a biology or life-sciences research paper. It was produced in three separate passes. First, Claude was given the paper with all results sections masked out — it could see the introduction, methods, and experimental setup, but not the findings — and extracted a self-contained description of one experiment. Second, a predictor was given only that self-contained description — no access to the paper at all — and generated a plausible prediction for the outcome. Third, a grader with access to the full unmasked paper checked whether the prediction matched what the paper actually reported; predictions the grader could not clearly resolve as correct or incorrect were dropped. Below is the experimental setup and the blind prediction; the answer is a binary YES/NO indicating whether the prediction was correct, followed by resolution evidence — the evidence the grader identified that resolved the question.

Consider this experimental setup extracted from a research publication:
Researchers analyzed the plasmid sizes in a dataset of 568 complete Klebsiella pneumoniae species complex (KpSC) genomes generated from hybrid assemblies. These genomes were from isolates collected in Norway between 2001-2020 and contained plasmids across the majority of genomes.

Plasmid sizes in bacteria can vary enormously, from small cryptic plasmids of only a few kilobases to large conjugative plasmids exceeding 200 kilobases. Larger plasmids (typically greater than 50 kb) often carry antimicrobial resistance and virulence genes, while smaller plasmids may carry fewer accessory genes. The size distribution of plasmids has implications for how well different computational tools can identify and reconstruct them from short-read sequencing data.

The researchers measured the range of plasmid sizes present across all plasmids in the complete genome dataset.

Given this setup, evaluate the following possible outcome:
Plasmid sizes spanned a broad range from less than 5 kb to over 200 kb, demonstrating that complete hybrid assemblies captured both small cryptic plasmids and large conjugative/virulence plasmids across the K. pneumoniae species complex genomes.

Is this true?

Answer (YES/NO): YES